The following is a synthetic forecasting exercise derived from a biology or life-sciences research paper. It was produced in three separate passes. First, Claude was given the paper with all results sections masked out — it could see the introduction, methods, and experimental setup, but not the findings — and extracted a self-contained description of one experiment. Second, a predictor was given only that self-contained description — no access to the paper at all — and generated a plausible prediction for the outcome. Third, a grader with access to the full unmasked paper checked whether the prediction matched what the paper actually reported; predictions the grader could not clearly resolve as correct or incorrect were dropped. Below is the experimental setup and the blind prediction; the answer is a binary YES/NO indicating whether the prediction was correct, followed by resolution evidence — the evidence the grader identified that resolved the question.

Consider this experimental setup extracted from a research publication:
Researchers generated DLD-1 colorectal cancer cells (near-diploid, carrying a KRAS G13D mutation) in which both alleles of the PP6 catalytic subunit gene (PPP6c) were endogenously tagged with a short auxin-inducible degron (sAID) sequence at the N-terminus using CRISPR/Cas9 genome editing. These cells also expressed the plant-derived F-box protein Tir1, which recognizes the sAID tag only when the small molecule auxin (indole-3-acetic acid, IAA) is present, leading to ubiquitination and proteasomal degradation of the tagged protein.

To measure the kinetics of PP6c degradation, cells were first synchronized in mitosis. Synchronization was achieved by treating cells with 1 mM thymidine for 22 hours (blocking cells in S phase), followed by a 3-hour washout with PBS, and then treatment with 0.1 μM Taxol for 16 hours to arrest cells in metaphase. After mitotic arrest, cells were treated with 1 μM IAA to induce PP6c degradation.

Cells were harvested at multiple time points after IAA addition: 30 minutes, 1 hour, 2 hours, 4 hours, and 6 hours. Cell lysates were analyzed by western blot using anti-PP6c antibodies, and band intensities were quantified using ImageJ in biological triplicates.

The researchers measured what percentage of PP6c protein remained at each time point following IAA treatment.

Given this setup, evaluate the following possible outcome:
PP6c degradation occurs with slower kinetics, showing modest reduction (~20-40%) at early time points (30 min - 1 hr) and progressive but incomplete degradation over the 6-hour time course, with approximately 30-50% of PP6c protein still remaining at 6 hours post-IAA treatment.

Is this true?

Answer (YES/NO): NO